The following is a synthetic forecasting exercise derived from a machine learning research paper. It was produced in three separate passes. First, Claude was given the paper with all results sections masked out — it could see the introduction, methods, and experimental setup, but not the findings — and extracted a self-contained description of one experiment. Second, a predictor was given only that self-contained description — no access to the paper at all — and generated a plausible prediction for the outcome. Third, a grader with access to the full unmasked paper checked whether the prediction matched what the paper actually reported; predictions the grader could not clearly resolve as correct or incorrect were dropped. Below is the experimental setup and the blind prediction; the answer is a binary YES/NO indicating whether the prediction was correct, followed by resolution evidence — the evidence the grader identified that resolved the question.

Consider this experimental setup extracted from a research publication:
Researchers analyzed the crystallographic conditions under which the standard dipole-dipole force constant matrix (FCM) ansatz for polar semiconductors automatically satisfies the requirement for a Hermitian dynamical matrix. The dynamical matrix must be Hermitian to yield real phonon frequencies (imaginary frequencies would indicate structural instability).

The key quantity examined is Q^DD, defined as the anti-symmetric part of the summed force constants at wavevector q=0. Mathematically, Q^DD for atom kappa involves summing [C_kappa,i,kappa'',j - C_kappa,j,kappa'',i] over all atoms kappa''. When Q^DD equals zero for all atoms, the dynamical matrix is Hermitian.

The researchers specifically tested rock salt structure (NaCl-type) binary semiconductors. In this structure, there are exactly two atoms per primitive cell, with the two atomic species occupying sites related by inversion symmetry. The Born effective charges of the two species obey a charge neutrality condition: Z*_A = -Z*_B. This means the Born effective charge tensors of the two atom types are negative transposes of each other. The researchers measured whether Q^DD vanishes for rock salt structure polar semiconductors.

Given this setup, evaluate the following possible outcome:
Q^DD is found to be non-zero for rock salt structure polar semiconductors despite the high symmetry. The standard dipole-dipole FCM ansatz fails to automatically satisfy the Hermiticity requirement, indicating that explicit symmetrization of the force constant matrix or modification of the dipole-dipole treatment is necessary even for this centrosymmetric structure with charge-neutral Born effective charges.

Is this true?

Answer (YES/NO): NO